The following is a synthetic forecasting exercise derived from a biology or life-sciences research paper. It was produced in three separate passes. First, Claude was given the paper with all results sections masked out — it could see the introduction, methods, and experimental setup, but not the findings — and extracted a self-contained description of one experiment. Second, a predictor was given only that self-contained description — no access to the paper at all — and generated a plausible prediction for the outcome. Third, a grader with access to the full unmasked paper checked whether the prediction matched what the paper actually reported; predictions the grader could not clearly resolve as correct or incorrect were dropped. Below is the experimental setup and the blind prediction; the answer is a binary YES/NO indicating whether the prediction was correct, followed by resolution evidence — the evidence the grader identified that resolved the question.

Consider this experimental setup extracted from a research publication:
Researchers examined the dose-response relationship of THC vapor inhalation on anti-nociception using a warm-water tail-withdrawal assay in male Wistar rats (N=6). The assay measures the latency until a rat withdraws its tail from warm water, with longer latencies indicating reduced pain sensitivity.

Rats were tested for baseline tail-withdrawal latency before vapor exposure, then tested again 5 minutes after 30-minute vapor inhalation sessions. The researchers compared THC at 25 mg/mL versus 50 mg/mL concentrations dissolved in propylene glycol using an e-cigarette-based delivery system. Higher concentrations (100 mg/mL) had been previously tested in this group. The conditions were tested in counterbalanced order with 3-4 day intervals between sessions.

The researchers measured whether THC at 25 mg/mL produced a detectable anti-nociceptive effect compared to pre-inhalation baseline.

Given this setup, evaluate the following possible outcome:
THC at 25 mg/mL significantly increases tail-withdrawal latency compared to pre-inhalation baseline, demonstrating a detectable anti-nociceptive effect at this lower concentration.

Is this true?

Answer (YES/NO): NO